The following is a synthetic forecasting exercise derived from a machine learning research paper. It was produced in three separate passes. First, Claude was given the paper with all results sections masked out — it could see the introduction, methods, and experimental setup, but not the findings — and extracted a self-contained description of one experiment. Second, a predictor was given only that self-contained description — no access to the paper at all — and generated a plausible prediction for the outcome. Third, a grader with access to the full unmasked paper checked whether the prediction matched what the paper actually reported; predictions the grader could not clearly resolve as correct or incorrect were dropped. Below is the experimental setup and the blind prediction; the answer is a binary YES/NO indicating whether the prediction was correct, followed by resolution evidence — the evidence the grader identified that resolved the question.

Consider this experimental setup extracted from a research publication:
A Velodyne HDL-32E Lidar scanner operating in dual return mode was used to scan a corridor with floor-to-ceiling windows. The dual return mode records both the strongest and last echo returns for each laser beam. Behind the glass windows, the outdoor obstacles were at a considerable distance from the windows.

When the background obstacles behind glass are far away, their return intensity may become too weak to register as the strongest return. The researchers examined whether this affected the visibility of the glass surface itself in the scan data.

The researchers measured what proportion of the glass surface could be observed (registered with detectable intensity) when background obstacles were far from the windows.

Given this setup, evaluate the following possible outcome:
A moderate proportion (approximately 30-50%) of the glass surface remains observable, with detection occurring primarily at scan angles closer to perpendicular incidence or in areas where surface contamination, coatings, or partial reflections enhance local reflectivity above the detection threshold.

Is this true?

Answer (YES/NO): NO